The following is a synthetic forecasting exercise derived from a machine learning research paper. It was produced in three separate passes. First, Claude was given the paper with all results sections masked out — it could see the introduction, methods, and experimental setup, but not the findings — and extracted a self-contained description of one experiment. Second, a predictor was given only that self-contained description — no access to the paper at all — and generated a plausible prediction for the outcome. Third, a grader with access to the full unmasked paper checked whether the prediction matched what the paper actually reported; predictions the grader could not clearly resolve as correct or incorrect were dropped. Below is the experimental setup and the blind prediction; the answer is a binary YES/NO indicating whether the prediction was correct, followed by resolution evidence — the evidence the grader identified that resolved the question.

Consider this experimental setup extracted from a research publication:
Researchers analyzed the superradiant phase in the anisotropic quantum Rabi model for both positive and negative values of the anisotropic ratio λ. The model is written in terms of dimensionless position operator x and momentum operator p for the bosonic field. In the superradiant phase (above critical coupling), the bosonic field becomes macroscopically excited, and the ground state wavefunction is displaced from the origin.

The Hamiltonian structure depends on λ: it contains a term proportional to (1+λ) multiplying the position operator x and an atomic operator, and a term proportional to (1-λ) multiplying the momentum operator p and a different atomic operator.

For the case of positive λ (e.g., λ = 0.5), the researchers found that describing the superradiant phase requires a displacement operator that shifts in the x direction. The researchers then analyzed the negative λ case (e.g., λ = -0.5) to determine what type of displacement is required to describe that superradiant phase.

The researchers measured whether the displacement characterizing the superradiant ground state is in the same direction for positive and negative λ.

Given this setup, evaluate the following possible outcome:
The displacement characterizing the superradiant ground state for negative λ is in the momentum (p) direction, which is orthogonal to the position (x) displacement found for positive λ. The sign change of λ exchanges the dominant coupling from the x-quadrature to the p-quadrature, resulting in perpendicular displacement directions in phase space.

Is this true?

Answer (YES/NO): YES